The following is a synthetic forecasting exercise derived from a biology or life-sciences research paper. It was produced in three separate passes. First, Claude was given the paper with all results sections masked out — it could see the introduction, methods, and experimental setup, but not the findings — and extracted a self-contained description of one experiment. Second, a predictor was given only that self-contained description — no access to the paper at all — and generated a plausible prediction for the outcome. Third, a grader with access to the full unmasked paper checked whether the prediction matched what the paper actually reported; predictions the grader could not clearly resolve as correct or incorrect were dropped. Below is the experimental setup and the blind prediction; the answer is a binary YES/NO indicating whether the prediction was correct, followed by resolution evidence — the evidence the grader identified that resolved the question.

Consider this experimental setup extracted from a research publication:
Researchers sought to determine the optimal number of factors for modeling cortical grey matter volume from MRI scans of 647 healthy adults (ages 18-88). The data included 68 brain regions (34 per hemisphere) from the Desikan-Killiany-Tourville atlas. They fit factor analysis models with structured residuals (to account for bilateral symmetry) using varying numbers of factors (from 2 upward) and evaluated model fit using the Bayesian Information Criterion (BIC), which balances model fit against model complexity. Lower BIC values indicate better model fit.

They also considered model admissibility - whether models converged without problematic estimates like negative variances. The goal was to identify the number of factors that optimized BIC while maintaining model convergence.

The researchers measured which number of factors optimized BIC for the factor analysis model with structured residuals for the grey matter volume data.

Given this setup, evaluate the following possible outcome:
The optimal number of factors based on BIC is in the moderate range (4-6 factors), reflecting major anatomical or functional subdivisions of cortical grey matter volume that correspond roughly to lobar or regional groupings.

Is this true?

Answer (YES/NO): YES